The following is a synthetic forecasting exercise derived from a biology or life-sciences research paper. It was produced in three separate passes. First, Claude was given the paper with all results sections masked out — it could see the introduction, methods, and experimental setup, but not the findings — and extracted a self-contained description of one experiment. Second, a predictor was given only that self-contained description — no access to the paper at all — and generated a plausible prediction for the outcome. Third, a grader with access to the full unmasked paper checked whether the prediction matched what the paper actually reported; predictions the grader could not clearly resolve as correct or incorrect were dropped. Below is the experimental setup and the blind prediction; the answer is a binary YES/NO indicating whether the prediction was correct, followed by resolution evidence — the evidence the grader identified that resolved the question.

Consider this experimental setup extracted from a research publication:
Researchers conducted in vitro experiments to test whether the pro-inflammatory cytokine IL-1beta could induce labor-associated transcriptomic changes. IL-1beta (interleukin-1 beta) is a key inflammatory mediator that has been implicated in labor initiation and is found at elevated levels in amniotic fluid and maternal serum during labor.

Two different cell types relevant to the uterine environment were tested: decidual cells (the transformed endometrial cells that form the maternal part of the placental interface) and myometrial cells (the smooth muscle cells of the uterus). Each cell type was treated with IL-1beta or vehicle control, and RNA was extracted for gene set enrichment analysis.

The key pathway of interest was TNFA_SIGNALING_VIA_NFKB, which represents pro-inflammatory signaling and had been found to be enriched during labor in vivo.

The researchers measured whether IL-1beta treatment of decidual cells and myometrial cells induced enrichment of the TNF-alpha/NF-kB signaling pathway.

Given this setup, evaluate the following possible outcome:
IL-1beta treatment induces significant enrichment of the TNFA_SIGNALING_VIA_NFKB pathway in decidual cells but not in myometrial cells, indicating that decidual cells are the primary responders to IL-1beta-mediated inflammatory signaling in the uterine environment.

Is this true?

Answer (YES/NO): NO